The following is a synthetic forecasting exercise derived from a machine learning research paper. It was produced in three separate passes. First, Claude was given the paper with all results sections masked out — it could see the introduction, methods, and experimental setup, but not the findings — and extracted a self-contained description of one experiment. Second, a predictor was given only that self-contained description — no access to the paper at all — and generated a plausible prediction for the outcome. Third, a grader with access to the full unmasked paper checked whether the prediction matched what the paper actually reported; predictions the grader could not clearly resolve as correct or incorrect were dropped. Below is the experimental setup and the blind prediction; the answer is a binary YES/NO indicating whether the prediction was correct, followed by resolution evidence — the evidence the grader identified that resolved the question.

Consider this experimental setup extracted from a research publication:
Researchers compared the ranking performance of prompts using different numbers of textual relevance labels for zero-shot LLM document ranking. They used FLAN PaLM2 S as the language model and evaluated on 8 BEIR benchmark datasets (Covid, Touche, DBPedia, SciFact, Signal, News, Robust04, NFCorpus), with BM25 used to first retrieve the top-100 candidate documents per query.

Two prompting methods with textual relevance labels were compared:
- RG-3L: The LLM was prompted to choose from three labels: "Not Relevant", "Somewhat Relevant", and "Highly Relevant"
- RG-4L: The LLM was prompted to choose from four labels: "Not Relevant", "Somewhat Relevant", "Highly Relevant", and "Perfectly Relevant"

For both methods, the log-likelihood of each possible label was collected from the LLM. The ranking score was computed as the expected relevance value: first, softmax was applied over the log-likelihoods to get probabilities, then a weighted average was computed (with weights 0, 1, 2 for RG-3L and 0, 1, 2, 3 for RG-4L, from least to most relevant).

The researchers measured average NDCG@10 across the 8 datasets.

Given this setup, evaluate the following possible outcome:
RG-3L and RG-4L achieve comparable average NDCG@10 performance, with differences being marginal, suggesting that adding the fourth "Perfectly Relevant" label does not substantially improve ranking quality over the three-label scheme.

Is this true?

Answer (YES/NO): YES